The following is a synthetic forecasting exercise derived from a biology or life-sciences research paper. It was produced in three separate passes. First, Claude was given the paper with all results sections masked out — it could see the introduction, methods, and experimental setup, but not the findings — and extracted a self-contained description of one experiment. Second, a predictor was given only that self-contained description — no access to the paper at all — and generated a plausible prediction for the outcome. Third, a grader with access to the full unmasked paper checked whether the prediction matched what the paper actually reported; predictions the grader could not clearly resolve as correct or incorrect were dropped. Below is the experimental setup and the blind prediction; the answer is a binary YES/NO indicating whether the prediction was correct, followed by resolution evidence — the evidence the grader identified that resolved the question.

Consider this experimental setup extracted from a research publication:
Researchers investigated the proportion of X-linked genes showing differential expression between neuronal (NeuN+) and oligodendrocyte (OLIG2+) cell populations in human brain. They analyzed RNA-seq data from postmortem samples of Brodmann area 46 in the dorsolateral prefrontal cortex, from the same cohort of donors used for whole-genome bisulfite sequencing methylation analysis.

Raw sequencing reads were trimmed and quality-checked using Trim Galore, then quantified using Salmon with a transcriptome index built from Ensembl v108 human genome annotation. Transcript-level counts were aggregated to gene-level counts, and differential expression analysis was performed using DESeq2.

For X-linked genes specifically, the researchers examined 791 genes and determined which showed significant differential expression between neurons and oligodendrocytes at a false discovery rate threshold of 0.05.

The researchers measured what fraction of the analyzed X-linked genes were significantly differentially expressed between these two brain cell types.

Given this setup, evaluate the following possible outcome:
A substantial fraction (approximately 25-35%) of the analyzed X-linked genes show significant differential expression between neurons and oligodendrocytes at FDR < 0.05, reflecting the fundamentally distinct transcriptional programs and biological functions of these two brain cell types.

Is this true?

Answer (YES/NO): NO